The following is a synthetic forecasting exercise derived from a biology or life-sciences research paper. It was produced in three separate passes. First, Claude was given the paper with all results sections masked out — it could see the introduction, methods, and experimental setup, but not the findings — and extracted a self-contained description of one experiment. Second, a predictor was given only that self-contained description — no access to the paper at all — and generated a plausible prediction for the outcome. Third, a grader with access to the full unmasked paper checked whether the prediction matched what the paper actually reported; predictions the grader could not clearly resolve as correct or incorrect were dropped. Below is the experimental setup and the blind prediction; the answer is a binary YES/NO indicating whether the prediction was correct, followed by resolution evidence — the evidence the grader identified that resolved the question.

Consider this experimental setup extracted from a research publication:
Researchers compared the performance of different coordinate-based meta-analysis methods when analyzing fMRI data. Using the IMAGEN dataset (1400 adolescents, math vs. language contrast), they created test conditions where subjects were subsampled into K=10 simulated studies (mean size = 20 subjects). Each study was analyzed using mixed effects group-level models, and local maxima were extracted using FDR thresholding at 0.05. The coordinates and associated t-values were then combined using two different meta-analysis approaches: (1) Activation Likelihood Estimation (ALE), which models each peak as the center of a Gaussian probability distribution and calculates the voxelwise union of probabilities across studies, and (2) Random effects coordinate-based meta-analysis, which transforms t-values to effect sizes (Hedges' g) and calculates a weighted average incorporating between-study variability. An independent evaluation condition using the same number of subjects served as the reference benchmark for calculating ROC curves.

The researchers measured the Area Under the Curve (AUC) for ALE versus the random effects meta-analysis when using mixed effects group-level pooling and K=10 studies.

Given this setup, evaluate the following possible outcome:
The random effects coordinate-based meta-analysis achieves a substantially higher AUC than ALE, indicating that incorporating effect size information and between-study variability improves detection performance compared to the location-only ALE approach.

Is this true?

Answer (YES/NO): NO